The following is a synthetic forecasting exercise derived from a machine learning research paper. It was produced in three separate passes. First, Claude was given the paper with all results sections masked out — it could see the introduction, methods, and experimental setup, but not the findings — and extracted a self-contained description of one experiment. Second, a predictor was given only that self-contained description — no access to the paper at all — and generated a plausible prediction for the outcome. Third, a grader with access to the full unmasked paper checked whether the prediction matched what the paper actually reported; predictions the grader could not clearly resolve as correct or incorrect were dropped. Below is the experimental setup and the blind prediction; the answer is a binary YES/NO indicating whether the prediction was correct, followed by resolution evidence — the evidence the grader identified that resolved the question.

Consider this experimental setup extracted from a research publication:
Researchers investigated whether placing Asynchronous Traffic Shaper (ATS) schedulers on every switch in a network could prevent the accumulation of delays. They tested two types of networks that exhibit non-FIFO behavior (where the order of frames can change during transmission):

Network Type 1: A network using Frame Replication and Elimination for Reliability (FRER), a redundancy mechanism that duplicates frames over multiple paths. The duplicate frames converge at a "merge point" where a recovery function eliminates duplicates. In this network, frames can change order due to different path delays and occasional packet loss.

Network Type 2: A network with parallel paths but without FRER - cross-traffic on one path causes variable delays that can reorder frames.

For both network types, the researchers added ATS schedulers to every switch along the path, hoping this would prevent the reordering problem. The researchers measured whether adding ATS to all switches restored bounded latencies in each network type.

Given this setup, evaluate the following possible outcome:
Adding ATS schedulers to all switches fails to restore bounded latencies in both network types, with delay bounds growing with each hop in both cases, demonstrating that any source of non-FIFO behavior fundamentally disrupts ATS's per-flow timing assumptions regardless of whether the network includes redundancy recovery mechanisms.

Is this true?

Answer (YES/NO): NO